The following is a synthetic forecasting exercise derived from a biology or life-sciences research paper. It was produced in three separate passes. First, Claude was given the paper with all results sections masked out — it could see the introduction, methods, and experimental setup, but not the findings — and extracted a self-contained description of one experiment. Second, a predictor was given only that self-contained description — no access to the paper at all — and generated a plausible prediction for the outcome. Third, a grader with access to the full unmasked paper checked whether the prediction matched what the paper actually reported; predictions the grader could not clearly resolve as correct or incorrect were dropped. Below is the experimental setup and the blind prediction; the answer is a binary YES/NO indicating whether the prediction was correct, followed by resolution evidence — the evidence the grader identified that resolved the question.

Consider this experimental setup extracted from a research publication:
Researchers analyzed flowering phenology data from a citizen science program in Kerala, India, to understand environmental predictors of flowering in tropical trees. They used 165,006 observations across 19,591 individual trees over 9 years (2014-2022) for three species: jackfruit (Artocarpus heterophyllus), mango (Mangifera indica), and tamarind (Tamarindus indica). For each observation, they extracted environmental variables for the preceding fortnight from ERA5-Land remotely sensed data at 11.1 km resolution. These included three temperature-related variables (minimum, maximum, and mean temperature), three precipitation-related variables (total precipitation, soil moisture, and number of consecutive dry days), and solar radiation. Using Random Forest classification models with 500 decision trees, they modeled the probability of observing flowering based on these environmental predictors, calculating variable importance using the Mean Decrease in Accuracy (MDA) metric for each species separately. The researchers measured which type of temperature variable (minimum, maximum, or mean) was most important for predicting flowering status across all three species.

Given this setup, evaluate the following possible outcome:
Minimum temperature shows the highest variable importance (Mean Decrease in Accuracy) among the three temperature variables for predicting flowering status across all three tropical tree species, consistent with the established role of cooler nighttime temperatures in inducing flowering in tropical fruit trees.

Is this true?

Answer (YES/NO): YES